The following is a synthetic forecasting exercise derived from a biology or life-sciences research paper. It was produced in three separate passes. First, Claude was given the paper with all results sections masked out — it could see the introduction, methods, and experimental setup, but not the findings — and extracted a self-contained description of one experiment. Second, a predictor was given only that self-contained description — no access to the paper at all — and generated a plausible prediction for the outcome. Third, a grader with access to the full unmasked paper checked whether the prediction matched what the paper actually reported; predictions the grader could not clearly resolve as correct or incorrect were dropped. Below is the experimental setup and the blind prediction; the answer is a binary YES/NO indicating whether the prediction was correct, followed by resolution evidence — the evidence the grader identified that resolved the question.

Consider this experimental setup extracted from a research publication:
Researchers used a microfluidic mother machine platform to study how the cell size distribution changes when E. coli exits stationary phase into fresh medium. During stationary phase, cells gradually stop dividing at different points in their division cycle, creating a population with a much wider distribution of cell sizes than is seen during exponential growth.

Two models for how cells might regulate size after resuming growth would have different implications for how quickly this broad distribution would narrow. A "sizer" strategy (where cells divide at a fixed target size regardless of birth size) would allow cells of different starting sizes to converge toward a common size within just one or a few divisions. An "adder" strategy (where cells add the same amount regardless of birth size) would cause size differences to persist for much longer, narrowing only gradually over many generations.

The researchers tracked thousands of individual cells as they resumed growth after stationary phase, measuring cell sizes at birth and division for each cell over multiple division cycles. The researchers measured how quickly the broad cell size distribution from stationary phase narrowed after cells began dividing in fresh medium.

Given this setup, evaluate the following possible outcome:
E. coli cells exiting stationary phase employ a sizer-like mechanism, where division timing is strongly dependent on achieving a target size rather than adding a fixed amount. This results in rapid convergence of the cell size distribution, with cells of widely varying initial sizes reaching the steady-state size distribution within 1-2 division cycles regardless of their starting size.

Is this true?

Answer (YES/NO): YES